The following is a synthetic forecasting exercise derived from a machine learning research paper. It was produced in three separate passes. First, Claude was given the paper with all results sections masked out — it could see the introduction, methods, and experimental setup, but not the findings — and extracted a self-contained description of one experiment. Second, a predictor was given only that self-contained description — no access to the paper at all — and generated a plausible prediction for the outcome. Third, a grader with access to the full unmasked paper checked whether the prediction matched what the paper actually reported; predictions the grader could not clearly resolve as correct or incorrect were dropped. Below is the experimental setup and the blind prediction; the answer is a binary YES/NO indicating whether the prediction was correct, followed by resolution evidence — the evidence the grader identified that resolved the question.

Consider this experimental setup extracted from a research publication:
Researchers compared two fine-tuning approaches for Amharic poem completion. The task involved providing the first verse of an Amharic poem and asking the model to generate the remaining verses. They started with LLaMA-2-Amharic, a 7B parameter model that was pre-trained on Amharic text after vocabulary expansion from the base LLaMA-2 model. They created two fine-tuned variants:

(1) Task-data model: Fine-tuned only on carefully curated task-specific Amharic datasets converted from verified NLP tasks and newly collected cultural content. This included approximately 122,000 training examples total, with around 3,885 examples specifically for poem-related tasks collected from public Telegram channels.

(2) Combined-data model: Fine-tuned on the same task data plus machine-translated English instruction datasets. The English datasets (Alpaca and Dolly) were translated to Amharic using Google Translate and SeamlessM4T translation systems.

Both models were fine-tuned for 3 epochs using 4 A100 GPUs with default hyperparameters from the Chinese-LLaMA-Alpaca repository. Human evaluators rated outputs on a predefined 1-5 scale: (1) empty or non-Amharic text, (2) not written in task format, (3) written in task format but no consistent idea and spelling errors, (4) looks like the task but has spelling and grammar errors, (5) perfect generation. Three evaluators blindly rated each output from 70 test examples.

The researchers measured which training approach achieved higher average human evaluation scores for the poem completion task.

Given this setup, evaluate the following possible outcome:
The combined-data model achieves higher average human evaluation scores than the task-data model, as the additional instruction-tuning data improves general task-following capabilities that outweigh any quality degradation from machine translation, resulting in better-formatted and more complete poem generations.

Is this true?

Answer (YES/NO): YES